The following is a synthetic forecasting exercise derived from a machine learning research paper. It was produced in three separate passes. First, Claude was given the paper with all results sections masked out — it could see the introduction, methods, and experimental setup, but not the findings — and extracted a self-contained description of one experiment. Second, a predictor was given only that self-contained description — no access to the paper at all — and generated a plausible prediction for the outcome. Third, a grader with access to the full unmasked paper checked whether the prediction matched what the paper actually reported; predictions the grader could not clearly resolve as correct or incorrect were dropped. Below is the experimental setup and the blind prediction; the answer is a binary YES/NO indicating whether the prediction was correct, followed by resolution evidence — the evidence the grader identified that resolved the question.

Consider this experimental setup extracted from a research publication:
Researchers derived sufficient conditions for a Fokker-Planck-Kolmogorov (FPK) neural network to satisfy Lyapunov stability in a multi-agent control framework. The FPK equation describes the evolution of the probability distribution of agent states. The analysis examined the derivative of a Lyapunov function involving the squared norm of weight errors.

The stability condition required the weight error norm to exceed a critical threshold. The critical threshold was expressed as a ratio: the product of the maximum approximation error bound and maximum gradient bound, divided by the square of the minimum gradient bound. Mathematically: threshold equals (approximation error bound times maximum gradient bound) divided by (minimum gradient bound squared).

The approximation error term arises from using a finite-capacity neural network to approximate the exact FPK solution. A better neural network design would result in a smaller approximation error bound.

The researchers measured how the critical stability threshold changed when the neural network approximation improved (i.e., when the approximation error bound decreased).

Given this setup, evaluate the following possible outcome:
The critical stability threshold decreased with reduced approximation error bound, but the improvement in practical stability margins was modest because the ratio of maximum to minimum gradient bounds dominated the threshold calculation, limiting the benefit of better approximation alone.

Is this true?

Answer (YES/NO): NO